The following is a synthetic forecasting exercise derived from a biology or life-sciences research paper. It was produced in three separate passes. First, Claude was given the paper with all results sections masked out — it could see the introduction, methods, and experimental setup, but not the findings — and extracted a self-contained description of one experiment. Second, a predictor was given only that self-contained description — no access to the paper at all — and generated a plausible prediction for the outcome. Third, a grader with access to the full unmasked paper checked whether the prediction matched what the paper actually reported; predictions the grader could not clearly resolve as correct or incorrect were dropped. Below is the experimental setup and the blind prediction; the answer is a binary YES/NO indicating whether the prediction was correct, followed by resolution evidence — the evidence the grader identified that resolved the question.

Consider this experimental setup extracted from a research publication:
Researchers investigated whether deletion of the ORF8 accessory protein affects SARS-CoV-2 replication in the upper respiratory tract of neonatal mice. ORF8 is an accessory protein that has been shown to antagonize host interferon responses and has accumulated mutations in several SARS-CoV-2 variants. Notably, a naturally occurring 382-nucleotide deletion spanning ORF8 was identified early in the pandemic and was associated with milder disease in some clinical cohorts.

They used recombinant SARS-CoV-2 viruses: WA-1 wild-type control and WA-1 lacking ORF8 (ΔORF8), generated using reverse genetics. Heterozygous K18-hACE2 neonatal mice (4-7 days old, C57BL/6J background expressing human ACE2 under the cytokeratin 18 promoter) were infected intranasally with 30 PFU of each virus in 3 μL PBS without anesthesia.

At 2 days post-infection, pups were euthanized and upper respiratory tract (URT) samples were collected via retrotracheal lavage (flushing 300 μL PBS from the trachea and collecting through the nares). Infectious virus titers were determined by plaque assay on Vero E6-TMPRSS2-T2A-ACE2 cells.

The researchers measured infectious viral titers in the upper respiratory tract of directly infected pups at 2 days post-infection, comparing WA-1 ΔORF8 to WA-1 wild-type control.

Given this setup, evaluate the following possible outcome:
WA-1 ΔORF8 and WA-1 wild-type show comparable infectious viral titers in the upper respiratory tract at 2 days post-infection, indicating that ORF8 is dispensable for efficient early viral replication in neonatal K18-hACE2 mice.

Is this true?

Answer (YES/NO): NO